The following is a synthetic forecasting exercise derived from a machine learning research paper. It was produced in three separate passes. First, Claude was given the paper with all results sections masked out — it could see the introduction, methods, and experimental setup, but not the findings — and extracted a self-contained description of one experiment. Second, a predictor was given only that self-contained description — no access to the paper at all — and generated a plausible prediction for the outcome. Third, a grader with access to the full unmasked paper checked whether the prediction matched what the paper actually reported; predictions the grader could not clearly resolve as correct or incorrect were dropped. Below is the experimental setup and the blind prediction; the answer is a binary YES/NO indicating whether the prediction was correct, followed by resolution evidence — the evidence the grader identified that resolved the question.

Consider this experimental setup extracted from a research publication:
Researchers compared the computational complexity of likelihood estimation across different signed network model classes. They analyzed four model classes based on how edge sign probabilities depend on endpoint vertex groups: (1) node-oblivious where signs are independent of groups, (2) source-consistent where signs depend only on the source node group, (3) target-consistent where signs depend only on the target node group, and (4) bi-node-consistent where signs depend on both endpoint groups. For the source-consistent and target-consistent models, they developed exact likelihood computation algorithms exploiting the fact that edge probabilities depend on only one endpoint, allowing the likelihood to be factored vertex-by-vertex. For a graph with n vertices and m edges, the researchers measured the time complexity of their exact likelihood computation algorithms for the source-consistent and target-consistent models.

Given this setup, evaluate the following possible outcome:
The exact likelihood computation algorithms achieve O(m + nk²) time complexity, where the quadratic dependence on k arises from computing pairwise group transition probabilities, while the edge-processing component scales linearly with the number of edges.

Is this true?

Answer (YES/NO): NO